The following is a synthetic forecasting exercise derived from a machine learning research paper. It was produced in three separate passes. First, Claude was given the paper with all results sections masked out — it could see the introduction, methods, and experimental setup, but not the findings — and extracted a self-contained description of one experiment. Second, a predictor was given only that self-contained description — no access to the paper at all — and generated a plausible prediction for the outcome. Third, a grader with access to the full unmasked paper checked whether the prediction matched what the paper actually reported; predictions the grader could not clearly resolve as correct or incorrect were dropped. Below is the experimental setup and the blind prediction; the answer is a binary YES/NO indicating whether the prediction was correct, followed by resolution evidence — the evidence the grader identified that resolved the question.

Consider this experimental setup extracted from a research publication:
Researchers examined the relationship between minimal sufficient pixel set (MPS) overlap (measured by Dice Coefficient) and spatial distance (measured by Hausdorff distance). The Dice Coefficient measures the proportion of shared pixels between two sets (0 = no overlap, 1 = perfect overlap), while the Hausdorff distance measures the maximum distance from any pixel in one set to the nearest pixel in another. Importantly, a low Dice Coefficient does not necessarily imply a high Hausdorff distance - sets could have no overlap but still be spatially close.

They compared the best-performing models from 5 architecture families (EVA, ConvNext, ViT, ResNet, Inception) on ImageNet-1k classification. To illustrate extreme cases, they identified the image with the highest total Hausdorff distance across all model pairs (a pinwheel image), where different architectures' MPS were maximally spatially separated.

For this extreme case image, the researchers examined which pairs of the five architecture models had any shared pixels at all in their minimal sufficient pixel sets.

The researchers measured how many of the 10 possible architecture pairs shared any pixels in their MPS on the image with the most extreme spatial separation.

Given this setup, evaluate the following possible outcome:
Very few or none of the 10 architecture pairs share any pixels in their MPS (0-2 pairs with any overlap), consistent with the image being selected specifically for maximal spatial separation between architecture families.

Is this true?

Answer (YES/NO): YES